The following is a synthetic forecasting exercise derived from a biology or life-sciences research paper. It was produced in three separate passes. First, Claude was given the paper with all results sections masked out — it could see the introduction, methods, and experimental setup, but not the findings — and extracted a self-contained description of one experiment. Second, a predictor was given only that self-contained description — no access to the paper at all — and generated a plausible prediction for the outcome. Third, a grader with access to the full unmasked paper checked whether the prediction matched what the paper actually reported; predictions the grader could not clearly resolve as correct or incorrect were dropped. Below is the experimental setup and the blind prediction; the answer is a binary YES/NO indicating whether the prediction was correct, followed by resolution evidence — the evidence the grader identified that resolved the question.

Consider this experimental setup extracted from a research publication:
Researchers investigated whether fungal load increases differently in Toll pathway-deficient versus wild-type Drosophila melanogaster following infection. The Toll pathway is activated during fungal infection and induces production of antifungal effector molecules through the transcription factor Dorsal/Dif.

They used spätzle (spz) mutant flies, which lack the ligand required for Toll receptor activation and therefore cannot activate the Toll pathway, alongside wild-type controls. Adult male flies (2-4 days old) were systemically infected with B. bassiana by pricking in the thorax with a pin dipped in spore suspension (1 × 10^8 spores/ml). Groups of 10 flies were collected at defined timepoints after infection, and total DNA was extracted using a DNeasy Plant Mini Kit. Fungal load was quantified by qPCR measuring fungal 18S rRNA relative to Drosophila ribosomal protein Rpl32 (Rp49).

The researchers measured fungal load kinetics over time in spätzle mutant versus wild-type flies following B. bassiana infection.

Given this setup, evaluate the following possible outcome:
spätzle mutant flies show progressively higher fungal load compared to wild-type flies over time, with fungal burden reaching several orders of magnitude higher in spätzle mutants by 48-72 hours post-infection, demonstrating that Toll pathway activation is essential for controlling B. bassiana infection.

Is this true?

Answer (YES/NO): NO